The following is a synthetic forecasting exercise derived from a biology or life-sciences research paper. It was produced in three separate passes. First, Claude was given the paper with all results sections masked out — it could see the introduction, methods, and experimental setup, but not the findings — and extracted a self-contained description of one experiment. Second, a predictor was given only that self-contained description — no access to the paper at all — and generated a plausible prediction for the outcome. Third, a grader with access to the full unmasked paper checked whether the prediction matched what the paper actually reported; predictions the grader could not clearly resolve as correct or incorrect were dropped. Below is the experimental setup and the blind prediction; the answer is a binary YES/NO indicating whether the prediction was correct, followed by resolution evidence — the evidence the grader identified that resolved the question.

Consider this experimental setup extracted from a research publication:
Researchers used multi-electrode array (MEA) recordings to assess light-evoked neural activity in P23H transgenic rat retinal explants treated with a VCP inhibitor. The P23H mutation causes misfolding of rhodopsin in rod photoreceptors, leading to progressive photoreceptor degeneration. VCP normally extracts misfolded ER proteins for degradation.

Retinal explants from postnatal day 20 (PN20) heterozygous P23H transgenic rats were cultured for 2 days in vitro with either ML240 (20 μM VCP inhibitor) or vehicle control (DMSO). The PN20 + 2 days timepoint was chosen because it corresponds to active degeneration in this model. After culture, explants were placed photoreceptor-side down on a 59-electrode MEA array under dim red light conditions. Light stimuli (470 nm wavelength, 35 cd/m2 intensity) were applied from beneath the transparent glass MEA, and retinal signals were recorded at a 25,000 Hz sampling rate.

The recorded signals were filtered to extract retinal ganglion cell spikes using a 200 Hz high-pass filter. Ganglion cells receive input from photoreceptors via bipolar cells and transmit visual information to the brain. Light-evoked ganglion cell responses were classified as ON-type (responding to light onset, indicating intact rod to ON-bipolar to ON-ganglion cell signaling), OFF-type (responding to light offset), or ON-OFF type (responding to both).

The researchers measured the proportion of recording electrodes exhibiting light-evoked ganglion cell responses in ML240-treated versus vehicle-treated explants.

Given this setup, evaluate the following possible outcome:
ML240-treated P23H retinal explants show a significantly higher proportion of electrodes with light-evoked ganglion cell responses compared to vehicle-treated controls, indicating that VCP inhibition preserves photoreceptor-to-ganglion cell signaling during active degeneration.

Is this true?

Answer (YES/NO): YES